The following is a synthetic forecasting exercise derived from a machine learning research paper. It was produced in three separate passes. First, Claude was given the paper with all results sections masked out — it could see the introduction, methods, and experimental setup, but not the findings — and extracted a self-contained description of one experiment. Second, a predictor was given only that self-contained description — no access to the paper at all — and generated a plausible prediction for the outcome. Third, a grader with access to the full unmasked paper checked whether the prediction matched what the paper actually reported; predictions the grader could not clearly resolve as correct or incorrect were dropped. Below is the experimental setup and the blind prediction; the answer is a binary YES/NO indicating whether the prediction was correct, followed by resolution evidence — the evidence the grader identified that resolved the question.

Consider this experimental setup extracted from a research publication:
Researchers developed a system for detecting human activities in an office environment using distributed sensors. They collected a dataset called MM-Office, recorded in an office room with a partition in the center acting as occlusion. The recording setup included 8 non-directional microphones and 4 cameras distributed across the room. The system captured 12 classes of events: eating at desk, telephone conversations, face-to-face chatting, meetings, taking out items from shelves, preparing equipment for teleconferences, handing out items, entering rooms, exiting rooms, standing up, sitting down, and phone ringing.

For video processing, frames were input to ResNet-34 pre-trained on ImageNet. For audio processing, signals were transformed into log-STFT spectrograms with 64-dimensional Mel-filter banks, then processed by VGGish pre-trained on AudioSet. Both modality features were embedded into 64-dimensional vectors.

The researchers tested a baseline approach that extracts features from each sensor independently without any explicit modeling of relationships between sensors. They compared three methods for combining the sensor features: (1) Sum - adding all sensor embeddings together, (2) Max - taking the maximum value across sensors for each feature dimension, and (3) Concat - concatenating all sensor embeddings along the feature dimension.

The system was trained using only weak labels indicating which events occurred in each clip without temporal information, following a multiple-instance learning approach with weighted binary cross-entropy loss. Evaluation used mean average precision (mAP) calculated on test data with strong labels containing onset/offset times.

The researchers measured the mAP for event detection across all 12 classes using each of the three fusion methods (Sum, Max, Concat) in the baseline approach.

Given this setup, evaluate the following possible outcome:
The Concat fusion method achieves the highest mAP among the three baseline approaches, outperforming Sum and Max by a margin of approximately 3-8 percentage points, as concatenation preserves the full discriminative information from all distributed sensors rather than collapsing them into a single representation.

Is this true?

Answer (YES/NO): NO